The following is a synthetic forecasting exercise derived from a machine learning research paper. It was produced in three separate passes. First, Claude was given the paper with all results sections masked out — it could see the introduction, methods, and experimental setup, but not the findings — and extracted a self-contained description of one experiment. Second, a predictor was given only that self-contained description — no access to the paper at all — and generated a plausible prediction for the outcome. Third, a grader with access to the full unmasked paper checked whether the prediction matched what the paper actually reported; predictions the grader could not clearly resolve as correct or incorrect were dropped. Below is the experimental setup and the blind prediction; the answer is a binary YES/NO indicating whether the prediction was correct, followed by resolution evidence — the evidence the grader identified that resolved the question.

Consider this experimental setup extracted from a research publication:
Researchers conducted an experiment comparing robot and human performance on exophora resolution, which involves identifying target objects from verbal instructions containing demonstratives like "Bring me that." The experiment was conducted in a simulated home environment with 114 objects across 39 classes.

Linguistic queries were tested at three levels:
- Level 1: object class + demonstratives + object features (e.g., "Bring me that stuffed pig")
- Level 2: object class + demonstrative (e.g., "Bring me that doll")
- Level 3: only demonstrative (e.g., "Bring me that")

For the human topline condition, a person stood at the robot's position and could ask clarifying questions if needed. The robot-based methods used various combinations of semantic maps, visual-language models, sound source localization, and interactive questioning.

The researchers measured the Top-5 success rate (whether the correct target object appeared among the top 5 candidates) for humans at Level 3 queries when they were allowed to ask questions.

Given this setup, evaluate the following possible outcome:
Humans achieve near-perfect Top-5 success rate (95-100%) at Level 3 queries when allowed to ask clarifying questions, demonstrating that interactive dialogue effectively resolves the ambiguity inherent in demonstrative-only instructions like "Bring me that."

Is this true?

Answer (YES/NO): YES